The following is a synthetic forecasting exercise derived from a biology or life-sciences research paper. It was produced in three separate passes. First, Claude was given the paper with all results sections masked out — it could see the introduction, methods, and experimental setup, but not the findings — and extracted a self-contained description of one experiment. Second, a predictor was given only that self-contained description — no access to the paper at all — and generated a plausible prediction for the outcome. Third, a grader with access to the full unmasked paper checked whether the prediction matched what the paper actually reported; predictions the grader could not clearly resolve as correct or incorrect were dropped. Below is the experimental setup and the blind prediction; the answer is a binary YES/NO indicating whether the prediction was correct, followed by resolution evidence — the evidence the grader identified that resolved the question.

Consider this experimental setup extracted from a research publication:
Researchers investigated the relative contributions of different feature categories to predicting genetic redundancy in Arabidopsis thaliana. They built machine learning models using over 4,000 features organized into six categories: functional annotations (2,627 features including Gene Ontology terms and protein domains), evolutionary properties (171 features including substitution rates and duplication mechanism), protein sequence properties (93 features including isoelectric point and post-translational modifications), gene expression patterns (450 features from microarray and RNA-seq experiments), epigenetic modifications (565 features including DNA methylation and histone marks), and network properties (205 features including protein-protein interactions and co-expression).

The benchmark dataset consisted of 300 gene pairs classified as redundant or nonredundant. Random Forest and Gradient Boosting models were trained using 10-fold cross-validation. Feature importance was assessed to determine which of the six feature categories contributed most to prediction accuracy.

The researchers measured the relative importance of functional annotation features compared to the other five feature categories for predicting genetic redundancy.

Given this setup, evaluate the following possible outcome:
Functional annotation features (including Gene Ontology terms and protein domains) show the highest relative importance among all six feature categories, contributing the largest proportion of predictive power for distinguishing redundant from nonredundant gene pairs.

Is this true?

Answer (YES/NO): YES